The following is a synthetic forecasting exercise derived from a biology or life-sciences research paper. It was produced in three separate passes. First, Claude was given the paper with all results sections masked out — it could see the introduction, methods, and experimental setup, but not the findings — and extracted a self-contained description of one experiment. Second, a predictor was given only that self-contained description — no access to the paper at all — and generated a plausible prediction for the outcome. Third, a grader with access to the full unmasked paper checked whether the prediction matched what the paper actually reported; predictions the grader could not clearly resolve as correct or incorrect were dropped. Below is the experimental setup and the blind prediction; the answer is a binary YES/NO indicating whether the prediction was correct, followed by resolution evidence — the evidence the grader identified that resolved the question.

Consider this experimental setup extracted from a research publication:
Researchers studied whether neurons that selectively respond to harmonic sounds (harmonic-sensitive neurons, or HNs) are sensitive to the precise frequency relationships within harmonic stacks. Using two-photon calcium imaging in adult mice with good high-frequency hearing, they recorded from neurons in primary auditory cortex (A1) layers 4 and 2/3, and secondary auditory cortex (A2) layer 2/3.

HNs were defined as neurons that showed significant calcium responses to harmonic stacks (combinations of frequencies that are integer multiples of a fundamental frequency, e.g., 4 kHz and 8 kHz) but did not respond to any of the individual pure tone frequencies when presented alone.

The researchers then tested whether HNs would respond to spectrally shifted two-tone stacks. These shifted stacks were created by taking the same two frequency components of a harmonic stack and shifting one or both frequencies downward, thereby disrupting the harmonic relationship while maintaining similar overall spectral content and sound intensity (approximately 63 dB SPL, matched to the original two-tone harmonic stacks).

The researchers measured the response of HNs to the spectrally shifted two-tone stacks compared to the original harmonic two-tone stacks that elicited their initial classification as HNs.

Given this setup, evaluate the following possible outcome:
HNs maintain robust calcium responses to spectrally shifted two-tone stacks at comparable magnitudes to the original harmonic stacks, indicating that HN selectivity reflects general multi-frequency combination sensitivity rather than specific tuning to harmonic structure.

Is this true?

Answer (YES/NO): NO